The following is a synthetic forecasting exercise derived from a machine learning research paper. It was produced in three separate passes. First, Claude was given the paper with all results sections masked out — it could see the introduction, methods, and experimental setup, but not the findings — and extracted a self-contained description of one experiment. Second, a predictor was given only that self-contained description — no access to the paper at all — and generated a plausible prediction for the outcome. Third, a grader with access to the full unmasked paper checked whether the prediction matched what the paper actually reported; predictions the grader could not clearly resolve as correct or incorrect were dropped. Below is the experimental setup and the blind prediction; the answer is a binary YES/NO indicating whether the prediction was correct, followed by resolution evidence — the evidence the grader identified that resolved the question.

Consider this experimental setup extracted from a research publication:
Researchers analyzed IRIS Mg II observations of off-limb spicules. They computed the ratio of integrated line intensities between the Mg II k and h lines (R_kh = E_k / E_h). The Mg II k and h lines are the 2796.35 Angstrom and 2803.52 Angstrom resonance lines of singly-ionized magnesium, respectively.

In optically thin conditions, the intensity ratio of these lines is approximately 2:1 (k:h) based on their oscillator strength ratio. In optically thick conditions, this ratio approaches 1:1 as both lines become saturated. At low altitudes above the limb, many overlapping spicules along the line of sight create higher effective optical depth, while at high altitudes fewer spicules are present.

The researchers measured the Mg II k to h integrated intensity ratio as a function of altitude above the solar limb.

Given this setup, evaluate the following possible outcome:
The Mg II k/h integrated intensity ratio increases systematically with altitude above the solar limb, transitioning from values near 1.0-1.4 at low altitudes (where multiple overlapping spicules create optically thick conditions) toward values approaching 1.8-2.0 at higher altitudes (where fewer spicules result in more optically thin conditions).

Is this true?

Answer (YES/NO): YES